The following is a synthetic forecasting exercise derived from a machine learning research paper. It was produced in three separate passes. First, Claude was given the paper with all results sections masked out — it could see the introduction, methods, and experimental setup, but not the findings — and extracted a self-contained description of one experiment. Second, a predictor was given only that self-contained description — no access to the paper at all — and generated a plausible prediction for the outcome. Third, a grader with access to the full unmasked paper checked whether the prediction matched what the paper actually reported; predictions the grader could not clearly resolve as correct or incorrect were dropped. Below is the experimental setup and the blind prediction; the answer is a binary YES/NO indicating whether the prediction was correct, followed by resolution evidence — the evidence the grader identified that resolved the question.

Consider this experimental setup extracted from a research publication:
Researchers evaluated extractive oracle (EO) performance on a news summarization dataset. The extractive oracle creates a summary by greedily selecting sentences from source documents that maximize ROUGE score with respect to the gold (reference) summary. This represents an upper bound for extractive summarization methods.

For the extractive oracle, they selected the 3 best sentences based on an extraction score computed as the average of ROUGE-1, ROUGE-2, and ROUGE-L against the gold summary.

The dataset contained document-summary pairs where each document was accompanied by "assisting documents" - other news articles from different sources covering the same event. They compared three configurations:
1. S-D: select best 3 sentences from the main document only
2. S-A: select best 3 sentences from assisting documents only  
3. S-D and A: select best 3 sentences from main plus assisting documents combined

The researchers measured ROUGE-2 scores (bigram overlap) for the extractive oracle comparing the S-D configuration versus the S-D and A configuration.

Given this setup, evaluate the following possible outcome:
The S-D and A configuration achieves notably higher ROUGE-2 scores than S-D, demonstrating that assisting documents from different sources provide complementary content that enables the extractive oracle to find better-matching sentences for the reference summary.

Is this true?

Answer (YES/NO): YES